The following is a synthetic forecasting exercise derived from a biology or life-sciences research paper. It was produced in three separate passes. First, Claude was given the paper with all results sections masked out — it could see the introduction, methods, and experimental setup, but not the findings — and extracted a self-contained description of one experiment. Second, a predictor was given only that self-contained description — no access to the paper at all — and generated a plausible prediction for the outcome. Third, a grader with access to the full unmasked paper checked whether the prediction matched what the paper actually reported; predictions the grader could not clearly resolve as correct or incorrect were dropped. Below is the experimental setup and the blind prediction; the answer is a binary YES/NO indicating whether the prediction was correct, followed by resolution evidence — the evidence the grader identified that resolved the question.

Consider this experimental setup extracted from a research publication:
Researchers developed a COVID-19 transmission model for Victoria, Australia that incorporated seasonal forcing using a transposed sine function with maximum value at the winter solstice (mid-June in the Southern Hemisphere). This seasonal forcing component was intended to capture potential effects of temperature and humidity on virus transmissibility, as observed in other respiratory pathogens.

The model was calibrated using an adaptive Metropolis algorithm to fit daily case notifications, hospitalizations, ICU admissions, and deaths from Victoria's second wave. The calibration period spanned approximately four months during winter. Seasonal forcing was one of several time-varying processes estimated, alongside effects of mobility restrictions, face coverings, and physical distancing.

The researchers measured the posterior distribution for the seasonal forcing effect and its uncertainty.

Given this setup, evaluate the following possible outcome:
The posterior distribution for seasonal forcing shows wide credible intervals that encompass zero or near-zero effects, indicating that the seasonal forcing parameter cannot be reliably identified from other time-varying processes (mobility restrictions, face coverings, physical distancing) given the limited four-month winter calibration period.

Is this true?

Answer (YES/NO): NO